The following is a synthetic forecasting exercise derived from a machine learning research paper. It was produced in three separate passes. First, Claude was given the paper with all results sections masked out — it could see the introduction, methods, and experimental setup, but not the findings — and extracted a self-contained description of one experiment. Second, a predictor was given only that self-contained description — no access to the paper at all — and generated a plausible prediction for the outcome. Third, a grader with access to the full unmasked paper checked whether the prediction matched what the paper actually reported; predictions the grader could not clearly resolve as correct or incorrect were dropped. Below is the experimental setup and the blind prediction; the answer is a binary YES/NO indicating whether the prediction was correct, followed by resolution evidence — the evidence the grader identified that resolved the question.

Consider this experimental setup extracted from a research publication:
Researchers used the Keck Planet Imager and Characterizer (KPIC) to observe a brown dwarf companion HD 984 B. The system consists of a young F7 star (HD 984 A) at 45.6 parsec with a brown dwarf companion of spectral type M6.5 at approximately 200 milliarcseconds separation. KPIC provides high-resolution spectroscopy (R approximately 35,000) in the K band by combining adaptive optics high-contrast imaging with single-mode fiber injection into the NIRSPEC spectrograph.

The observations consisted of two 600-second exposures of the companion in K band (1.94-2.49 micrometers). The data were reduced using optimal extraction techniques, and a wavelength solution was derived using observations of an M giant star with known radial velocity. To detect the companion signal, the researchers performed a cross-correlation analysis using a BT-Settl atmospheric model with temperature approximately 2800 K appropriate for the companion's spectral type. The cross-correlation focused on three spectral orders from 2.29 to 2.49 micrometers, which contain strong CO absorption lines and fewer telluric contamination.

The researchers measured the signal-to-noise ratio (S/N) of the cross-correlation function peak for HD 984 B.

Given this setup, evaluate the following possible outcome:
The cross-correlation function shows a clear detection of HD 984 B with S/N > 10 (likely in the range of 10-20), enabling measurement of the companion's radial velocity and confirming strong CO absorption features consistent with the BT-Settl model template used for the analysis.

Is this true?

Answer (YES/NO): NO